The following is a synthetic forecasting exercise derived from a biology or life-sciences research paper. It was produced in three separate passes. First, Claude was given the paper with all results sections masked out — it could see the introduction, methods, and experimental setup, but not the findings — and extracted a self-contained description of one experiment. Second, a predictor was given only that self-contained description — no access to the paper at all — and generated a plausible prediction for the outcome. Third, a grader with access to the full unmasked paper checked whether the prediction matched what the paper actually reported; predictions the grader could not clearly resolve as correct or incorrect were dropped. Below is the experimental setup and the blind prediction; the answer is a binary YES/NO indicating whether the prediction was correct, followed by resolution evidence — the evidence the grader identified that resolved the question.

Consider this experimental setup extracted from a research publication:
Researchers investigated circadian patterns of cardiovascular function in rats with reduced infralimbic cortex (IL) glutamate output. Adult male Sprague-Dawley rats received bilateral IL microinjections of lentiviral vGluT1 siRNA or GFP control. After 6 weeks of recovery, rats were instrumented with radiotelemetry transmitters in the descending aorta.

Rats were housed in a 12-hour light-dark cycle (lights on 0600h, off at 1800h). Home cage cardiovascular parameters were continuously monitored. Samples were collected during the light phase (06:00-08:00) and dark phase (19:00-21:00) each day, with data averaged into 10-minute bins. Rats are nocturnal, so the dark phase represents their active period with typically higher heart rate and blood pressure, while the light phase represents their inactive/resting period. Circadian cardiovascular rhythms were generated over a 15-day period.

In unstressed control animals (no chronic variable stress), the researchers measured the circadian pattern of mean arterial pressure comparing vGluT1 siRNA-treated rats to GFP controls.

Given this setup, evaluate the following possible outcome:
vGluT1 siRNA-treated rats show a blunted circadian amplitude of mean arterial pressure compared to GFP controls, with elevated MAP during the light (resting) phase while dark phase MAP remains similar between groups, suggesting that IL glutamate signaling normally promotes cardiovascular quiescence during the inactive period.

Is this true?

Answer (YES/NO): NO